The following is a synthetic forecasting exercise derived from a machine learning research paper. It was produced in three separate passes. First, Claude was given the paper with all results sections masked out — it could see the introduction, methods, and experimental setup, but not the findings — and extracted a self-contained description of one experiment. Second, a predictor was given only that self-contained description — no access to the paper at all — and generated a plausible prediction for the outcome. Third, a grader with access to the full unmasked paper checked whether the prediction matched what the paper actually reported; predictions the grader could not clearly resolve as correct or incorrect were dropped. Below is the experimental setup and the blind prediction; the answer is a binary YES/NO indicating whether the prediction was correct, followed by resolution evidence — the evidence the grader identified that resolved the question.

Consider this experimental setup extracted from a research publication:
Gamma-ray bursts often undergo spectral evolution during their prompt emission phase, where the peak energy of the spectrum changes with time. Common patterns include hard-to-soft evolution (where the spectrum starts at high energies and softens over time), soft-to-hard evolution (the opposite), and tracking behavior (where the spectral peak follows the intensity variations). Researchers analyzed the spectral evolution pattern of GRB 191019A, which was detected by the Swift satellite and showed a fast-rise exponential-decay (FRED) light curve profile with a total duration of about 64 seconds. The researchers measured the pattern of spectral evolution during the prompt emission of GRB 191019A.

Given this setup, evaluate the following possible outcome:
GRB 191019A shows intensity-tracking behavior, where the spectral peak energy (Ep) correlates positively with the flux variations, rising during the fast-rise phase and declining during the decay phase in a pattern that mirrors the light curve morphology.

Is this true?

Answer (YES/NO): NO